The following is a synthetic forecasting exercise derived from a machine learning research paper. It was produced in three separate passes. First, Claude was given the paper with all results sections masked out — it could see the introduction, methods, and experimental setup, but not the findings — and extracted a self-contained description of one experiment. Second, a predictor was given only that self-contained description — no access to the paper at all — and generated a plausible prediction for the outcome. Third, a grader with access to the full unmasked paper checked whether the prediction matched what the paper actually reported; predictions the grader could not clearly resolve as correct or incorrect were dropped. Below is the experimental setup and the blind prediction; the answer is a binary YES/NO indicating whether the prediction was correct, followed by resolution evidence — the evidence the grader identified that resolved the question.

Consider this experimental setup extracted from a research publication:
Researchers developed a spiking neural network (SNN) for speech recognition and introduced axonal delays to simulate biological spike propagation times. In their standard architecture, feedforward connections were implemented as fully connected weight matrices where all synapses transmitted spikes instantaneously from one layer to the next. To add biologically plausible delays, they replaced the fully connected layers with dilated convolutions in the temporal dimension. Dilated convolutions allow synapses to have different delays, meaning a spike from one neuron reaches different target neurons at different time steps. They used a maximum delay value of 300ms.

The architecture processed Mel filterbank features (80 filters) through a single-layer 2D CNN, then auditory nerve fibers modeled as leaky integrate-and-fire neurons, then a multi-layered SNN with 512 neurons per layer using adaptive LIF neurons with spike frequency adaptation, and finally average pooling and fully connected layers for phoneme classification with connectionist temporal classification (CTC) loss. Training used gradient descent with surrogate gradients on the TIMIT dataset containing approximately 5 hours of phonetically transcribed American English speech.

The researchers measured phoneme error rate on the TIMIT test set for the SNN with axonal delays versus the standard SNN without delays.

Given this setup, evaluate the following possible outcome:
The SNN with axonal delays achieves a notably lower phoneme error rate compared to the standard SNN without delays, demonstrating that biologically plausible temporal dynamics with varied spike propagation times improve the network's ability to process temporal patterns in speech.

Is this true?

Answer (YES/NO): NO